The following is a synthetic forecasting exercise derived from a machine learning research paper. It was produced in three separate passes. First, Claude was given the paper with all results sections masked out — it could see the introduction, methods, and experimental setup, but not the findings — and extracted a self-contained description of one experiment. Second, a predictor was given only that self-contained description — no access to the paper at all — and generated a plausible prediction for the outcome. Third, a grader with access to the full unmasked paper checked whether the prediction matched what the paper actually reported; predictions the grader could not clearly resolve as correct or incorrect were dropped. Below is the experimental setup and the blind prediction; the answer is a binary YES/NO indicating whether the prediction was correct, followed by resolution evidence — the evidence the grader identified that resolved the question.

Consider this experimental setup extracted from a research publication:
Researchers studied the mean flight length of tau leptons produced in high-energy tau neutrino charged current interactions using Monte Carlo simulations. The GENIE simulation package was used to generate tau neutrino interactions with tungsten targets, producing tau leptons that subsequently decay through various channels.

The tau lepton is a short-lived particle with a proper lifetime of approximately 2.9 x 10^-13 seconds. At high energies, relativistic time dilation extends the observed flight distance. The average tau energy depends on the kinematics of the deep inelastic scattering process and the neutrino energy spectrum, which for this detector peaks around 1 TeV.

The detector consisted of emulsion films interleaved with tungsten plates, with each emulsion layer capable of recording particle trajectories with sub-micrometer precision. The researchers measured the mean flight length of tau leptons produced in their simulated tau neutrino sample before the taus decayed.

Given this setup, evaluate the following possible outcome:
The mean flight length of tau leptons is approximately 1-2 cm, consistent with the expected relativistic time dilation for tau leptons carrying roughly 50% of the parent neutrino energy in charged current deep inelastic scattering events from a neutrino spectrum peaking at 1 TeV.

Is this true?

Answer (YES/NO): NO